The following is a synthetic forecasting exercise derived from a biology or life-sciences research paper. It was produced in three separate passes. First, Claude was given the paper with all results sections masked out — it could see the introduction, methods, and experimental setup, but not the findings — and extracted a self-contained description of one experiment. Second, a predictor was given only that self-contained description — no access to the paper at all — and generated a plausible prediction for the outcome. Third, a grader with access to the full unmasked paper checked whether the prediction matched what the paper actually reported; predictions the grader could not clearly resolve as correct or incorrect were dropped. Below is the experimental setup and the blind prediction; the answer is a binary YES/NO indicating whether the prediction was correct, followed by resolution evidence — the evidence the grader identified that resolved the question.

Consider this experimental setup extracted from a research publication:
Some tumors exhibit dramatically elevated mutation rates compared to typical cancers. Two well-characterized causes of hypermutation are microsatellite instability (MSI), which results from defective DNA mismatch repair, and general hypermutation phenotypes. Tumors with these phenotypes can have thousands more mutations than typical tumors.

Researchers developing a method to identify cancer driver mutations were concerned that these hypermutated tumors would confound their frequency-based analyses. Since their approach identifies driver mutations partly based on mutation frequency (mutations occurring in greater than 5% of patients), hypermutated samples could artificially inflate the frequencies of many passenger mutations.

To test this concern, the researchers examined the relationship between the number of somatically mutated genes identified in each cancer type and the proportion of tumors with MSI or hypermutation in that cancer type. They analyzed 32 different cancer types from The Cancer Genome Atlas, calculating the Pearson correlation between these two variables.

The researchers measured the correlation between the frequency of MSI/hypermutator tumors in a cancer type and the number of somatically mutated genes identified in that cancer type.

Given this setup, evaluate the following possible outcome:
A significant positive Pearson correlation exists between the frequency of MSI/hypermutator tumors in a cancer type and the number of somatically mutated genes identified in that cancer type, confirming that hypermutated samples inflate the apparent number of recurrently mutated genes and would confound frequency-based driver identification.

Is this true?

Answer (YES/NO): YES